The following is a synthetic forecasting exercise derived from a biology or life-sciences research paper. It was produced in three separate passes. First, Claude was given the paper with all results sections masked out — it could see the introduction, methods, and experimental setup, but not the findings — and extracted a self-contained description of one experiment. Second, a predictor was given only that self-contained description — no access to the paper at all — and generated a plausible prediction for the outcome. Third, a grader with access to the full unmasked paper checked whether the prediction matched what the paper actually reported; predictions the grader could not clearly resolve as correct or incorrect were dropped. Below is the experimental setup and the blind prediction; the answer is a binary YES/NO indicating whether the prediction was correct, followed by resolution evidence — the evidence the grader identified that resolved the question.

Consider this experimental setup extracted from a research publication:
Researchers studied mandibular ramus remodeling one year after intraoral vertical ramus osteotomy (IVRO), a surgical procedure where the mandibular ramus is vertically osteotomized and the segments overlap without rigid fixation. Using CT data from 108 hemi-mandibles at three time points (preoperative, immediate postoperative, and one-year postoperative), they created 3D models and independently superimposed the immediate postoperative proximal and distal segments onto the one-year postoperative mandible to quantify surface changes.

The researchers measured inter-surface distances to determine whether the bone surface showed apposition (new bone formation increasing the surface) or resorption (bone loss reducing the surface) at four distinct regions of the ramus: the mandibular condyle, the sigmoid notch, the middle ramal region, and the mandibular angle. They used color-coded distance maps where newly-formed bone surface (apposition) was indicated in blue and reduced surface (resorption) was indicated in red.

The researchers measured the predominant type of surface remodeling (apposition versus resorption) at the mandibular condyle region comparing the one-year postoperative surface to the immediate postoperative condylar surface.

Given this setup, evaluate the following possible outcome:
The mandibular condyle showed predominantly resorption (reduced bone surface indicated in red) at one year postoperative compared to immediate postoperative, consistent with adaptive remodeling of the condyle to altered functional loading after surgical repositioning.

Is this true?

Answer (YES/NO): NO